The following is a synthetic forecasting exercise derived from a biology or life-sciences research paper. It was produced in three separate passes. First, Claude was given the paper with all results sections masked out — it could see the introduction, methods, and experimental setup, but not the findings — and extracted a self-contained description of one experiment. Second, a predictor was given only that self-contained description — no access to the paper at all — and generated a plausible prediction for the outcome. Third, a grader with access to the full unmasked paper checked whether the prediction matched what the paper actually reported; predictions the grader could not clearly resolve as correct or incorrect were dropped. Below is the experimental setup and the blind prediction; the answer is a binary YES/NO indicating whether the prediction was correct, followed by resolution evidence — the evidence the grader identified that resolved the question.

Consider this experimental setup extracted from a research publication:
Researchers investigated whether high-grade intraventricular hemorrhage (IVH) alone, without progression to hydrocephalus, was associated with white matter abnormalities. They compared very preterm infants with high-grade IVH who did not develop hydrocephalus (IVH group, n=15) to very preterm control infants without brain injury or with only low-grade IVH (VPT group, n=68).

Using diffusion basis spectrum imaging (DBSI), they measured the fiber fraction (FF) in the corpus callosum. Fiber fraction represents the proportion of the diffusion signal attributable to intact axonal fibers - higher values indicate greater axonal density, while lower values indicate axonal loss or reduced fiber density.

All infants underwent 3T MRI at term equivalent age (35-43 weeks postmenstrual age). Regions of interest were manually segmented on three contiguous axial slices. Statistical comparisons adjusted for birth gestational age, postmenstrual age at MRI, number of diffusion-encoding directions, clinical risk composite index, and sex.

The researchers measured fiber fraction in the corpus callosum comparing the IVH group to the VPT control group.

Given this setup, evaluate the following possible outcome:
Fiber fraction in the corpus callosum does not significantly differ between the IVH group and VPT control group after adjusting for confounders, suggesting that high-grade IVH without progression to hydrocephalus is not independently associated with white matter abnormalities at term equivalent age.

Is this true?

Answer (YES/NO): NO